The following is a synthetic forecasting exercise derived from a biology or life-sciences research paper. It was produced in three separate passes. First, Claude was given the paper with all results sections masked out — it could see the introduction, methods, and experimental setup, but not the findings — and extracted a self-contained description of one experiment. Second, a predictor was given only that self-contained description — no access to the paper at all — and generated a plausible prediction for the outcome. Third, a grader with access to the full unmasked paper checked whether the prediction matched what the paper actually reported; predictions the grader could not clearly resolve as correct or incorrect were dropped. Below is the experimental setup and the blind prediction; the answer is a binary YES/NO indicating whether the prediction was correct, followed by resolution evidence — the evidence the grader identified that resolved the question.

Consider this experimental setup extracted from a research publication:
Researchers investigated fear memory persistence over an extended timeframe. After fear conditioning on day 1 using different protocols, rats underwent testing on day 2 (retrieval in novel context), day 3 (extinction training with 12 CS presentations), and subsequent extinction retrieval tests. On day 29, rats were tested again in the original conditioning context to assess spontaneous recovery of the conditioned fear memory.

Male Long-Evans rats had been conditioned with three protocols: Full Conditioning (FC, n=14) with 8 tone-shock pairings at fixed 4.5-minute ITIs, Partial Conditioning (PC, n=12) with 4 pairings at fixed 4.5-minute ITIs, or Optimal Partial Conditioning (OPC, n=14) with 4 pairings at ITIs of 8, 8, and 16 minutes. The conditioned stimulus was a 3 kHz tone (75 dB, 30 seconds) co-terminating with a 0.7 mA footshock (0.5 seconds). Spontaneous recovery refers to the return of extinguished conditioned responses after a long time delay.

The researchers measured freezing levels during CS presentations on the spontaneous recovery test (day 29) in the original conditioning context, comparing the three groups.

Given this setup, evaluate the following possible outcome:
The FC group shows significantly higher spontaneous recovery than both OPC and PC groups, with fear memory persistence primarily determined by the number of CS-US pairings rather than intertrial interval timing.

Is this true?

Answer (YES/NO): NO